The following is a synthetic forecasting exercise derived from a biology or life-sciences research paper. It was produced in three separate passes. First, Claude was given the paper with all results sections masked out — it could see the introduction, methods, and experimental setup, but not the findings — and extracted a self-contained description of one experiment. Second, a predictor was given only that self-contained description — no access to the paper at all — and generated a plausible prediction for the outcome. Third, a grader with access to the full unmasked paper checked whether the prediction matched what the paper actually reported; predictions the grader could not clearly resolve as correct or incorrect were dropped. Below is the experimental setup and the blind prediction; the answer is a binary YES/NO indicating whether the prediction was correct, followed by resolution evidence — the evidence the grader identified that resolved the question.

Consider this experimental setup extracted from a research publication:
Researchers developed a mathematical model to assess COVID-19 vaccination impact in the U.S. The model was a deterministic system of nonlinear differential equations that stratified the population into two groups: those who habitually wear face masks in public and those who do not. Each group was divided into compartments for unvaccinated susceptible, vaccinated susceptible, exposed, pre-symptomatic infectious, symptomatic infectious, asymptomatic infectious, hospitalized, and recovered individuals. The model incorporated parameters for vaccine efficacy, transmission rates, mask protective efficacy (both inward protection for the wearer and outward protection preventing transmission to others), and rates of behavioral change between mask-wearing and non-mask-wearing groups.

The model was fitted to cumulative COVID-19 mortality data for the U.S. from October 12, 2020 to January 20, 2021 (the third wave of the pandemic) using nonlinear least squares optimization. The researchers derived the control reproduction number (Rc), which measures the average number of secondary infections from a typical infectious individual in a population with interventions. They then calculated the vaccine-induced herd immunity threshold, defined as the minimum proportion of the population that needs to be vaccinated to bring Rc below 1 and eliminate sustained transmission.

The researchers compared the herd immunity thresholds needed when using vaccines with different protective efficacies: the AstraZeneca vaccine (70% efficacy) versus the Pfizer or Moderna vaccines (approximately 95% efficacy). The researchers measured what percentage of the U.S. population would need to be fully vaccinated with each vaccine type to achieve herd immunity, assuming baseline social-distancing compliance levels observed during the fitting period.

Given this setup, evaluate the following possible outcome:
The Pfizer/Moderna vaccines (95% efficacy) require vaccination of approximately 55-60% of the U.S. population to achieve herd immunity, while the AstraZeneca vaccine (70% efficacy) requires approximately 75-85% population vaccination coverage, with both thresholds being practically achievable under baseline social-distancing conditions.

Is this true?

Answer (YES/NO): YES